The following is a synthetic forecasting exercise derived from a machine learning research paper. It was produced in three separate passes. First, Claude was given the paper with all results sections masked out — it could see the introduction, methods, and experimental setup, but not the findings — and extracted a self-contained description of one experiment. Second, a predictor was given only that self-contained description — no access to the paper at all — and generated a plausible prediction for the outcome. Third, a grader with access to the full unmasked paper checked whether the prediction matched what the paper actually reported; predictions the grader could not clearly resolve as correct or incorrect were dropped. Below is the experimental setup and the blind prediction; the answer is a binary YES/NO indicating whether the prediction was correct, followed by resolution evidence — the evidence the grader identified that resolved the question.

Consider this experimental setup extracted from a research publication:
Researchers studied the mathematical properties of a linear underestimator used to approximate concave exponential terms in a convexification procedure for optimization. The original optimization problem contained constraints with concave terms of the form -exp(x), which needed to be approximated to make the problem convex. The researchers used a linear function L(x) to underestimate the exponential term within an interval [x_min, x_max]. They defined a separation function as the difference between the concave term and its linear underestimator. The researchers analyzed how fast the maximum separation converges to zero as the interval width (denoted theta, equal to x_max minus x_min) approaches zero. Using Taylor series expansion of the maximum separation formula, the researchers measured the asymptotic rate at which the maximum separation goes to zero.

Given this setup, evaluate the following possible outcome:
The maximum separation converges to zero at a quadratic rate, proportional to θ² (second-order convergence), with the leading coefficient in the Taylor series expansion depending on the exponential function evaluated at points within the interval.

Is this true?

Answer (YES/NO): YES